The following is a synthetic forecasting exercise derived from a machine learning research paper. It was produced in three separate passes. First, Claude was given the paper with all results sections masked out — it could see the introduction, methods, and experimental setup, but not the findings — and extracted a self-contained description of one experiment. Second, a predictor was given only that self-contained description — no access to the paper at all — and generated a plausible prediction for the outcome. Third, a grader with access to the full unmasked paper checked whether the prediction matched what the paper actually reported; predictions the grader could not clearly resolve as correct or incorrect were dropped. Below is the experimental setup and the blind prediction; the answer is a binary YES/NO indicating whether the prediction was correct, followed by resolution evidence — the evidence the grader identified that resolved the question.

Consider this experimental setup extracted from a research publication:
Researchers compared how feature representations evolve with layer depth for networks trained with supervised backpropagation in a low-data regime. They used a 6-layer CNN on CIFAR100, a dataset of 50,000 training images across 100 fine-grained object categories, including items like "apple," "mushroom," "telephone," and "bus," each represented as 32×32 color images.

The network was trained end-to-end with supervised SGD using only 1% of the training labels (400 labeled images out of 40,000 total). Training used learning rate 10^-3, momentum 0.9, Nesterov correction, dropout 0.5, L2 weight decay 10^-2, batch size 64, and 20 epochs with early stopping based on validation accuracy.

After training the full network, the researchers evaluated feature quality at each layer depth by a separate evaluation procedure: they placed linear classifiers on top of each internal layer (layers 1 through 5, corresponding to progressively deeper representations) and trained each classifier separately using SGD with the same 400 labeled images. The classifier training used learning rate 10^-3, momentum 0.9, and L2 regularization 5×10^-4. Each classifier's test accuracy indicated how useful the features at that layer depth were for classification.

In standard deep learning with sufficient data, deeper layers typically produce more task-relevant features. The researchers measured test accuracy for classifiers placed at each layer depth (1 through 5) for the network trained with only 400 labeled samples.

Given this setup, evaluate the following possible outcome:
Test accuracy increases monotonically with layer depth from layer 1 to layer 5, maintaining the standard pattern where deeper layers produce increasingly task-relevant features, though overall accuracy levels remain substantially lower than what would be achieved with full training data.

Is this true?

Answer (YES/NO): NO